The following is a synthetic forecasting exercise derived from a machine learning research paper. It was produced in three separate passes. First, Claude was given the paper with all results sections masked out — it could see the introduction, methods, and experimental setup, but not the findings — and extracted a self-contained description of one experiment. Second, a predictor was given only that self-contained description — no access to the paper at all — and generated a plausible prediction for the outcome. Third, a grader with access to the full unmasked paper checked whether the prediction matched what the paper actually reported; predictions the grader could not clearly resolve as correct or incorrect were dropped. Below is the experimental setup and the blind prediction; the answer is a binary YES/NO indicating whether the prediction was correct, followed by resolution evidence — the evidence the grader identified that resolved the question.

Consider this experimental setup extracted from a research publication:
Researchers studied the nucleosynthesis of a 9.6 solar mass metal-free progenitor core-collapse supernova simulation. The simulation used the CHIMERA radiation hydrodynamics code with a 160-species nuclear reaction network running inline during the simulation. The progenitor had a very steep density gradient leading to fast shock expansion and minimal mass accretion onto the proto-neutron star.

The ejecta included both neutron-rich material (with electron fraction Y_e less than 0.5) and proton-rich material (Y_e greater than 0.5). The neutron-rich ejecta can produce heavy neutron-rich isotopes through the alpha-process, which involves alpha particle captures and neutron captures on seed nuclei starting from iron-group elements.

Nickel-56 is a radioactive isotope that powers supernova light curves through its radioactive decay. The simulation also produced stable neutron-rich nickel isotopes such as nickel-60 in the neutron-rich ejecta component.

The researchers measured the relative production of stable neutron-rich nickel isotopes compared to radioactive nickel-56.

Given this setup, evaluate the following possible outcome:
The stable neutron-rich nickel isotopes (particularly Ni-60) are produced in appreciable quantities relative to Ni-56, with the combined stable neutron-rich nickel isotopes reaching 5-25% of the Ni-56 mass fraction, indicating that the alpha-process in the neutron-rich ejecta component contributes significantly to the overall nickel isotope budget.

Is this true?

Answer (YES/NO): NO